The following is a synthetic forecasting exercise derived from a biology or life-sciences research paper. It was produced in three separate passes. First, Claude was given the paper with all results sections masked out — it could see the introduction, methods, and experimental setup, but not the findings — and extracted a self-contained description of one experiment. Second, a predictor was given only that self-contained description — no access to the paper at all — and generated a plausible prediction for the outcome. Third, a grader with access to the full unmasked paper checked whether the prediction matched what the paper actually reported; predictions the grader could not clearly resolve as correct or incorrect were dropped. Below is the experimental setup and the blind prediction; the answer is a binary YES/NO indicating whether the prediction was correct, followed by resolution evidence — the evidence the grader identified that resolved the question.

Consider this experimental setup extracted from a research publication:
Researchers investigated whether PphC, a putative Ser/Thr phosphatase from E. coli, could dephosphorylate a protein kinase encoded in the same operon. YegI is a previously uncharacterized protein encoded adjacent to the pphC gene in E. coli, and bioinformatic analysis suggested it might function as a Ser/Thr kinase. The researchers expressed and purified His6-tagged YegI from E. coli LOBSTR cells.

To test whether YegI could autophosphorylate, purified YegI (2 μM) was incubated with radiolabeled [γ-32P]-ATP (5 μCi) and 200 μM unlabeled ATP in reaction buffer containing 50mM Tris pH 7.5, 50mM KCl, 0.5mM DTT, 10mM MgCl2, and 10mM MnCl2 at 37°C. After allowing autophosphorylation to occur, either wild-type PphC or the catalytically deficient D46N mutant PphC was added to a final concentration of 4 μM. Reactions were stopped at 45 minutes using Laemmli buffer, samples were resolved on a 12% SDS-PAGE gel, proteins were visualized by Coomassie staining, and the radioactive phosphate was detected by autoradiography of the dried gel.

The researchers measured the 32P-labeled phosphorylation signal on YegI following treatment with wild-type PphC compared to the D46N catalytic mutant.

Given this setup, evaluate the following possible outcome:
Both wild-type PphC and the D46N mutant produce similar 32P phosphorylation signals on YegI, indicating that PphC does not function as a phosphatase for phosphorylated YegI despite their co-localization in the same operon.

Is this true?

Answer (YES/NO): NO